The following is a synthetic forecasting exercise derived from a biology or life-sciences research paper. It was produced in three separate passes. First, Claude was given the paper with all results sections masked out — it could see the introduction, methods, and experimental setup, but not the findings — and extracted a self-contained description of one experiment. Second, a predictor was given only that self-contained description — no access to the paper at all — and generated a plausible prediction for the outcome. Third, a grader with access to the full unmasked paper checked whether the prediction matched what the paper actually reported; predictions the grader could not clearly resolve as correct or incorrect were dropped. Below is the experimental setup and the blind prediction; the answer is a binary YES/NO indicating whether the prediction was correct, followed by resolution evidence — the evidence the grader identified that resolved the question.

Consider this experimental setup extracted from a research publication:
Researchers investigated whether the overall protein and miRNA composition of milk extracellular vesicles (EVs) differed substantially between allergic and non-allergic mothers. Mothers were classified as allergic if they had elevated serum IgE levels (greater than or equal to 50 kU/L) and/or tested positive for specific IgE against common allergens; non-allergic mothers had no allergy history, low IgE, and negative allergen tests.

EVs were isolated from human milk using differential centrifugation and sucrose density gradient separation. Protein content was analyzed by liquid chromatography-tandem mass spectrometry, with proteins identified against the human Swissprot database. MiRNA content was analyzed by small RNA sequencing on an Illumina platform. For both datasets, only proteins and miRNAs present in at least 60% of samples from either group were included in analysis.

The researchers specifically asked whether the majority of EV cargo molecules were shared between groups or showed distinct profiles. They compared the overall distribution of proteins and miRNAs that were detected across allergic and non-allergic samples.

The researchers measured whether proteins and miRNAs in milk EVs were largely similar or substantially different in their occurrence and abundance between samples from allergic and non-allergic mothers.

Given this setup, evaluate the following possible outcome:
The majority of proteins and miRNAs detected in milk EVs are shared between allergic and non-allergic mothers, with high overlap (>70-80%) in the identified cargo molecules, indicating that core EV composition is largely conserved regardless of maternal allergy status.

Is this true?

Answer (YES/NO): YES